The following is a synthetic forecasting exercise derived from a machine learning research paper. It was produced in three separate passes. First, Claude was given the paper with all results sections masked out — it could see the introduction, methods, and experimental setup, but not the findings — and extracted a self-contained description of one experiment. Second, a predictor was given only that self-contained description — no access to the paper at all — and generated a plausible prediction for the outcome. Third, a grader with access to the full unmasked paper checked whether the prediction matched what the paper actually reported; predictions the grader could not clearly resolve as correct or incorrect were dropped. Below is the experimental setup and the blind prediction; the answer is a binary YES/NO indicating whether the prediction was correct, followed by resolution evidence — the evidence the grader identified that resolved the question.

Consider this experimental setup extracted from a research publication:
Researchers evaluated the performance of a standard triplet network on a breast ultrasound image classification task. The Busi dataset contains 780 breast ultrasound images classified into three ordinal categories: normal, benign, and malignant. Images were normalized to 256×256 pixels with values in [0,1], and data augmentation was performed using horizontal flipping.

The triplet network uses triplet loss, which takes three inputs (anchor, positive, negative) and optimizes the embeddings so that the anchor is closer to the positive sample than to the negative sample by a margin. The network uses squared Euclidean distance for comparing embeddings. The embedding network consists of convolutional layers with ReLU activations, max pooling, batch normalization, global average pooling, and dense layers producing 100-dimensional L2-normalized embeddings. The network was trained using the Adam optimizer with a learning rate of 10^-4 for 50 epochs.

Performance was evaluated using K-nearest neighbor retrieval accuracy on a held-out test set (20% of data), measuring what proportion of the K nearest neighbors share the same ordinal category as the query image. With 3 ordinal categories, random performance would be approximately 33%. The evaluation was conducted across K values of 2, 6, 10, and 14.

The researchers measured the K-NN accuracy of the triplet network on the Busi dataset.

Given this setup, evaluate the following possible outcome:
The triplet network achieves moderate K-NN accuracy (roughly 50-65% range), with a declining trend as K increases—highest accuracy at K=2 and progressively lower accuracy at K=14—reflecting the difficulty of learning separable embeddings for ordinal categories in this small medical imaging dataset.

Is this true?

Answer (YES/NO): NO